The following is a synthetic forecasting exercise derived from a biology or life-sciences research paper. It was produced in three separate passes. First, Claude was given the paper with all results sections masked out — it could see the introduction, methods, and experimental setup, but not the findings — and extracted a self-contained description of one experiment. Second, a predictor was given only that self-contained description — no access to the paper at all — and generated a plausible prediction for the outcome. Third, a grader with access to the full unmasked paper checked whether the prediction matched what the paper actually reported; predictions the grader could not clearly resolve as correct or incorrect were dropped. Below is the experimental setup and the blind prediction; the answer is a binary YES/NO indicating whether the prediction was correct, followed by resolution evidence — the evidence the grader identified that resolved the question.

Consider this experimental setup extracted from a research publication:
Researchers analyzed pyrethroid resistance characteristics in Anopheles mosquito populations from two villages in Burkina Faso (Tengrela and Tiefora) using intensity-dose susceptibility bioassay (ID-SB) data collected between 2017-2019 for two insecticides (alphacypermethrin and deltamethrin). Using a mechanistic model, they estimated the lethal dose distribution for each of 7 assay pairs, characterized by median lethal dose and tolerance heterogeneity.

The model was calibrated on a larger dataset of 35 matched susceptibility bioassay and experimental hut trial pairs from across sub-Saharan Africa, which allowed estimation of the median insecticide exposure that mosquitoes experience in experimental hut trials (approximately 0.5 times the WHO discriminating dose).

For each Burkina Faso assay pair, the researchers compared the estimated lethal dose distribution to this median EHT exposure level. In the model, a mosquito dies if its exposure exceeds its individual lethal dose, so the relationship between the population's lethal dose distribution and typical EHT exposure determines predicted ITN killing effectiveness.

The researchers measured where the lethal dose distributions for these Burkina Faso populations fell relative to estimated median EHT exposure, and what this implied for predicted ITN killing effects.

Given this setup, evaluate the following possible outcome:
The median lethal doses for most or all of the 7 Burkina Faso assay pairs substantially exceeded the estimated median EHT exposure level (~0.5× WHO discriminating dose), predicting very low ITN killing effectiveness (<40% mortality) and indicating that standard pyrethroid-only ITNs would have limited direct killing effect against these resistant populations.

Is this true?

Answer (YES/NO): YES